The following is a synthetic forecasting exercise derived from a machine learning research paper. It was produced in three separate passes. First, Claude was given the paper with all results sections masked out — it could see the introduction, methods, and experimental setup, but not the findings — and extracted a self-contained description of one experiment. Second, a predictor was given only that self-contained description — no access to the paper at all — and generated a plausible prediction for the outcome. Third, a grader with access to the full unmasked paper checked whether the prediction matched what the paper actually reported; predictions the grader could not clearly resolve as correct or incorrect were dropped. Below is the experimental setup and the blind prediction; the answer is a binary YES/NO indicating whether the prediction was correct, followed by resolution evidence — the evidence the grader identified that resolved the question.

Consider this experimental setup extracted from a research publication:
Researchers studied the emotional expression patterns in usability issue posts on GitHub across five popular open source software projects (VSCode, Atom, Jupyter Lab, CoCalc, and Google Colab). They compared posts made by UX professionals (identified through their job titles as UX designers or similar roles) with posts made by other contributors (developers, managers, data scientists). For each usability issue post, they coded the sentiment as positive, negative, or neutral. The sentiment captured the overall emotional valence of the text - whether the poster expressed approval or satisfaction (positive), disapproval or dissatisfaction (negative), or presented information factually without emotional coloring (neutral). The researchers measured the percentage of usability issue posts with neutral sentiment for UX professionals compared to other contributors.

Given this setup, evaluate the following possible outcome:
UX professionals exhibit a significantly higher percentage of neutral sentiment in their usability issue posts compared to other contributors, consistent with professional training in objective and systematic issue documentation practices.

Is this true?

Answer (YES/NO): YES